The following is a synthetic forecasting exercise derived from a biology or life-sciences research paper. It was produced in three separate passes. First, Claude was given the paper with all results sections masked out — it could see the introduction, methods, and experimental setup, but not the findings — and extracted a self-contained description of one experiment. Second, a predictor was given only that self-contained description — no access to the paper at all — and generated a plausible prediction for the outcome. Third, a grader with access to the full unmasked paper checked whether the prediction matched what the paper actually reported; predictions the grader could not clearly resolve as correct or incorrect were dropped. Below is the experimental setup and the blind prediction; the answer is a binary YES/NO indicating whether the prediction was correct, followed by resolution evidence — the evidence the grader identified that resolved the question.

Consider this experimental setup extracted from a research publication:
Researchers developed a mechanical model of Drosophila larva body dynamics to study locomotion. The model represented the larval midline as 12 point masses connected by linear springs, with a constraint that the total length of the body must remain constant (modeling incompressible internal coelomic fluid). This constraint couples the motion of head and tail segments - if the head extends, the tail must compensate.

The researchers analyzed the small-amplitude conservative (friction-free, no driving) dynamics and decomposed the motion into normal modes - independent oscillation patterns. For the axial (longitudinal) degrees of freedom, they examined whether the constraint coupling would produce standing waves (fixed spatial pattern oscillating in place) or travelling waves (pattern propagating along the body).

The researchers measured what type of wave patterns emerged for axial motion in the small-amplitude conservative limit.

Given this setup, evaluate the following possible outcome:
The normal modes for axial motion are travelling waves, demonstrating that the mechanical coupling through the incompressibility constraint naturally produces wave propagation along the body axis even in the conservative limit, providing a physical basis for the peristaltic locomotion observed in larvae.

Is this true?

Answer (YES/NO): NO